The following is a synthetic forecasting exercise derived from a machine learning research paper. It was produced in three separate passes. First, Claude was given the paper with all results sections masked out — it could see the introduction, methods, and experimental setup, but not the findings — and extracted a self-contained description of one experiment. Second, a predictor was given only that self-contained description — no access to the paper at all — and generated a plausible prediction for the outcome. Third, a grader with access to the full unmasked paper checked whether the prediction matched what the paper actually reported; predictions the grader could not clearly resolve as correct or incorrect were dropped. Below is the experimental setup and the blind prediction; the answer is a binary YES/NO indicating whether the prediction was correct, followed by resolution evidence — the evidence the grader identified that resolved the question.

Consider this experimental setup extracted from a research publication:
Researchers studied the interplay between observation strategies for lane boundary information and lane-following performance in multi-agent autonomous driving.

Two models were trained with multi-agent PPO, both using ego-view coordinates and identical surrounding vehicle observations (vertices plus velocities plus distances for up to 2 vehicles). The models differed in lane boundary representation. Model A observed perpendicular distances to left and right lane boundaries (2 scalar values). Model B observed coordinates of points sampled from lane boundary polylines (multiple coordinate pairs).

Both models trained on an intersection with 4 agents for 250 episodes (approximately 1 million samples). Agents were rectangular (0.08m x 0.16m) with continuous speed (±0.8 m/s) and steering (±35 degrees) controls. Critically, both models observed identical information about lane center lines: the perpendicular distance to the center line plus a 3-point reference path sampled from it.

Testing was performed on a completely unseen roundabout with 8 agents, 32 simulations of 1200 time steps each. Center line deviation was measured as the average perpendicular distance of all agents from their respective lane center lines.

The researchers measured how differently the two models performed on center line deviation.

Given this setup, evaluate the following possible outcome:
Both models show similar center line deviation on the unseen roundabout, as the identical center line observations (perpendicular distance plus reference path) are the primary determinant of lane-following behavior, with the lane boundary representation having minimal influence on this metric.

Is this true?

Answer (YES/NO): YES